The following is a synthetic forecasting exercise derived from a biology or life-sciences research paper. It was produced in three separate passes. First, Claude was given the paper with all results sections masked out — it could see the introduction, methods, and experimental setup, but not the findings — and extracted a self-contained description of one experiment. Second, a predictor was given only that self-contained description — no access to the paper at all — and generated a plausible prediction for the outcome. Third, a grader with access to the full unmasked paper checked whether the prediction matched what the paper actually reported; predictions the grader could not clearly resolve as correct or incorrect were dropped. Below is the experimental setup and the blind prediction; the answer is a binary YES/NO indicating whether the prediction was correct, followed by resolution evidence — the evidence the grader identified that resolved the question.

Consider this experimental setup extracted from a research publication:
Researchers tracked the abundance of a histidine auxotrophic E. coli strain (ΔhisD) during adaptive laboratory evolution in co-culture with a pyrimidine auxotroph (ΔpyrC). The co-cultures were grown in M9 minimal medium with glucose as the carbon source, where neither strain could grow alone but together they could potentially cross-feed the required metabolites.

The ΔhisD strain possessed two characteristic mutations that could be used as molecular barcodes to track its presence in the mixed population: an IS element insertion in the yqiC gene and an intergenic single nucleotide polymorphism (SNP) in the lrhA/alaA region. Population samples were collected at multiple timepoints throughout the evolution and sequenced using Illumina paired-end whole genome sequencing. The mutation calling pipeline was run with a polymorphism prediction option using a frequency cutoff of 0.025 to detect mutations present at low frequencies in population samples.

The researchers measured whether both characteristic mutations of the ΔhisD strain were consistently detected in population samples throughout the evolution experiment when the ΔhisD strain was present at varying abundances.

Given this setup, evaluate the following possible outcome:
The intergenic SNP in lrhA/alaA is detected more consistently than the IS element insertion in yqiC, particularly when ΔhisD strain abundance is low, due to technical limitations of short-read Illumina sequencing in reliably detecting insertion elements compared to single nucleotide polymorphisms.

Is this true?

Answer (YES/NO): NO